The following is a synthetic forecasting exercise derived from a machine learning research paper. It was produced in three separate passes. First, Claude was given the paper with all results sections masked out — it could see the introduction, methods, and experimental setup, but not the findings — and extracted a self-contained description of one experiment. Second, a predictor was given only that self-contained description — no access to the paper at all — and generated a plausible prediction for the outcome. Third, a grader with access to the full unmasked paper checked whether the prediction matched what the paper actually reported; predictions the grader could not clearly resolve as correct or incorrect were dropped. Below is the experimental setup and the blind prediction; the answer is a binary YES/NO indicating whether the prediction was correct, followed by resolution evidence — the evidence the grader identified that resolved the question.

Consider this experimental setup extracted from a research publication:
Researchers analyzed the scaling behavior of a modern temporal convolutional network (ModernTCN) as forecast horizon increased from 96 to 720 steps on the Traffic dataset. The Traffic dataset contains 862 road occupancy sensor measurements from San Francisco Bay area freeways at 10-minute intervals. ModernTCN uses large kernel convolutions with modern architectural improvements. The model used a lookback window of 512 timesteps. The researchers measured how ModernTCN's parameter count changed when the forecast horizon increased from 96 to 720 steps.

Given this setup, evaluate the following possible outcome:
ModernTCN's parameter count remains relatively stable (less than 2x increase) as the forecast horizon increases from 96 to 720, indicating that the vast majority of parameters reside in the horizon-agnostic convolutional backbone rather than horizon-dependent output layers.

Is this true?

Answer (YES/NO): YES